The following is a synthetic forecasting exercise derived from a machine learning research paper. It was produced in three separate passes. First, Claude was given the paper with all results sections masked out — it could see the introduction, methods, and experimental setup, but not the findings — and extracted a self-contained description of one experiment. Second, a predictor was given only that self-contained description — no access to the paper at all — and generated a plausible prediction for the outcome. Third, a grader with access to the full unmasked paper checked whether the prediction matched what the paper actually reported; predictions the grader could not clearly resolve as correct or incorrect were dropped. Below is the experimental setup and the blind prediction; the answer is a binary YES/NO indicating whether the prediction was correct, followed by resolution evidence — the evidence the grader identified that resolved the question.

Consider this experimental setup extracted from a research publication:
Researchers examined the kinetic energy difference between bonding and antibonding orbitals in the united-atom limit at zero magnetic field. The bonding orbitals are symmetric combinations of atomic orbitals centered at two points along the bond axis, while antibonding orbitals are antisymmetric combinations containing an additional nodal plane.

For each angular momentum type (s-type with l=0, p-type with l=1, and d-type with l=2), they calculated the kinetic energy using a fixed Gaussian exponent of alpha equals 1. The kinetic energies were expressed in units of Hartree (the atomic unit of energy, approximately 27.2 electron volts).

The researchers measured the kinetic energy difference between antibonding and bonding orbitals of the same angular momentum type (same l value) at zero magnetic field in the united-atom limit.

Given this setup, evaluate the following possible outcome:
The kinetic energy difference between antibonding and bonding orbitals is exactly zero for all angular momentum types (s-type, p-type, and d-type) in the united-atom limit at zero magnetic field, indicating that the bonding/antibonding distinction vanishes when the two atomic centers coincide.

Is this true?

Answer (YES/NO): NO